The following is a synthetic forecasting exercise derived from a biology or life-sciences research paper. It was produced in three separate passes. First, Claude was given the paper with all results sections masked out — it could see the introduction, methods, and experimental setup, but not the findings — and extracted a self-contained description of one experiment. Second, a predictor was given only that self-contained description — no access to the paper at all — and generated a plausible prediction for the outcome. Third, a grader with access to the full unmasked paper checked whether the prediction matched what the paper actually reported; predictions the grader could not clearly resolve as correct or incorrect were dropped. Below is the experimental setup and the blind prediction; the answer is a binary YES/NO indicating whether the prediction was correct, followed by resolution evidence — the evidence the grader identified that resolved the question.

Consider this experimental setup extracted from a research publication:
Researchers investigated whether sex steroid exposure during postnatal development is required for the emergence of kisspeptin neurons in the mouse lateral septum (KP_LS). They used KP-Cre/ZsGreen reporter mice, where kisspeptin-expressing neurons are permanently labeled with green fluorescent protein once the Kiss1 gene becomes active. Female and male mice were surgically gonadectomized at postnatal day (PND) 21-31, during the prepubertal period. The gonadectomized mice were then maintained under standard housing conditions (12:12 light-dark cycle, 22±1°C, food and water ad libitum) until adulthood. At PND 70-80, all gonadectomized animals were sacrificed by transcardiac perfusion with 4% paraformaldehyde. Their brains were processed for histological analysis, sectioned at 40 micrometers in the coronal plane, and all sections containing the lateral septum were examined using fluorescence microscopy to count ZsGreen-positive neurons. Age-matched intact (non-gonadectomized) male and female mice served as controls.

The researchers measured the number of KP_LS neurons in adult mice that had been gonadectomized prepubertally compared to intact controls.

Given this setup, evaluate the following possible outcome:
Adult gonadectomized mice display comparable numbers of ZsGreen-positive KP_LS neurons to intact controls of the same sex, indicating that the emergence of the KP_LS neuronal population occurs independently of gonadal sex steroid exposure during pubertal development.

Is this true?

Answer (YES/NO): NO